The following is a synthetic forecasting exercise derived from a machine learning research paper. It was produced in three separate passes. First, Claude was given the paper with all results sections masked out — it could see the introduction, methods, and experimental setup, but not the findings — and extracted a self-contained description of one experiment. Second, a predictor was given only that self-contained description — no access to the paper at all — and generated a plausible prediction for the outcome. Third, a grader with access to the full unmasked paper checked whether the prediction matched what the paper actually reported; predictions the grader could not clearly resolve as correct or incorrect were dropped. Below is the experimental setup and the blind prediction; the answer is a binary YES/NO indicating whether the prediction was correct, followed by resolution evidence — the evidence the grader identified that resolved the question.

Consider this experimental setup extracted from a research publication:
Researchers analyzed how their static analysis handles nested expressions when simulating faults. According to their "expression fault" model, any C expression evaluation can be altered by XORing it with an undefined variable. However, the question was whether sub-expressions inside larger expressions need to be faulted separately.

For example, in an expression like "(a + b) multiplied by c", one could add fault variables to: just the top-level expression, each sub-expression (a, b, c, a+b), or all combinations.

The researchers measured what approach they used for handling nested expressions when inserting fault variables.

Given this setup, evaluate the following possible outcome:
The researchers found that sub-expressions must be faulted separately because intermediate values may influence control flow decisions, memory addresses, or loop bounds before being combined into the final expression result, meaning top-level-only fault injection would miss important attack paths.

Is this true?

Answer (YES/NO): NO